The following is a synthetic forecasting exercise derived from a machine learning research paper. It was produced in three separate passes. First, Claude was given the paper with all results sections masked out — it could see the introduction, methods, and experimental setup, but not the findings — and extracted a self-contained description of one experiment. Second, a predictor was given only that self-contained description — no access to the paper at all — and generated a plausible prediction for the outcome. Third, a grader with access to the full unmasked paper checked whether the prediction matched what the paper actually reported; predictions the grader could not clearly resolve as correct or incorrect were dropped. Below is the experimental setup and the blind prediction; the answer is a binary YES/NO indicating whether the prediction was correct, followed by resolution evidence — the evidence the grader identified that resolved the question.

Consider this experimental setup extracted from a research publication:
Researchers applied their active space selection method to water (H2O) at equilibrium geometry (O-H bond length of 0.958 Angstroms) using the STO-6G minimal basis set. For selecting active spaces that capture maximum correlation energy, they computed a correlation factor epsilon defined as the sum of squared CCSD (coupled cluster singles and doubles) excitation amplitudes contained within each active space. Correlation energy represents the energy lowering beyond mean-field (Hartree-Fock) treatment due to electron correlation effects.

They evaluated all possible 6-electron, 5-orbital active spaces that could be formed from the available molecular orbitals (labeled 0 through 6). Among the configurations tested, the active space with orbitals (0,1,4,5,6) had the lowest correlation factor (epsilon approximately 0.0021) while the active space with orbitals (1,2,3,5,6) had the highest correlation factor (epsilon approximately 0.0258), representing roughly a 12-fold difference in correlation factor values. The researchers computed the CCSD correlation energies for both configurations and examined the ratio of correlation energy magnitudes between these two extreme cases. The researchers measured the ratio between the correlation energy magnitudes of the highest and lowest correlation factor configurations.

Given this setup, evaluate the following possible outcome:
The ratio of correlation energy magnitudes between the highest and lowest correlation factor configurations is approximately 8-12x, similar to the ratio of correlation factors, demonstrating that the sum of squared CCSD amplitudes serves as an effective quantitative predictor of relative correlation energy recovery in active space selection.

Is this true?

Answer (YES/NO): NO